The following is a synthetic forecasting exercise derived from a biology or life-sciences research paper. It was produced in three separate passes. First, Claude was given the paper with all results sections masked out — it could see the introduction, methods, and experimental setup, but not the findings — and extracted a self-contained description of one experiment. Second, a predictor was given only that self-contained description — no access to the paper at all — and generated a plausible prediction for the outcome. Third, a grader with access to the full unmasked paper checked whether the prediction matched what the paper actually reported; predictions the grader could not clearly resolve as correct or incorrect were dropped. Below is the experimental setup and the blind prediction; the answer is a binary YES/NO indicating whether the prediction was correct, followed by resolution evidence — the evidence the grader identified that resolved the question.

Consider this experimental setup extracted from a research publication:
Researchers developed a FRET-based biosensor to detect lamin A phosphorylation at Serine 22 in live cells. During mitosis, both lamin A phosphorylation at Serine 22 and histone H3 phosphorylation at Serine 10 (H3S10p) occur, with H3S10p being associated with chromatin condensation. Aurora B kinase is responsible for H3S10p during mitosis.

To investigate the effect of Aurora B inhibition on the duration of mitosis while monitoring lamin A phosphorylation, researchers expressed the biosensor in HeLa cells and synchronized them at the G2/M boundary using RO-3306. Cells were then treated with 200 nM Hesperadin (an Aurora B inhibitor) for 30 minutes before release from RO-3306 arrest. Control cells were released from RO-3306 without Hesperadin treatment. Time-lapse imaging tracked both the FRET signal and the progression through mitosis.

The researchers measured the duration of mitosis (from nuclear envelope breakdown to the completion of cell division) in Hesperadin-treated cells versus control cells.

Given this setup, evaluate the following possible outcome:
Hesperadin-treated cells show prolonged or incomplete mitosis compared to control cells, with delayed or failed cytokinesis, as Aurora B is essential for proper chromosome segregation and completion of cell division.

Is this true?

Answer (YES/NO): NO